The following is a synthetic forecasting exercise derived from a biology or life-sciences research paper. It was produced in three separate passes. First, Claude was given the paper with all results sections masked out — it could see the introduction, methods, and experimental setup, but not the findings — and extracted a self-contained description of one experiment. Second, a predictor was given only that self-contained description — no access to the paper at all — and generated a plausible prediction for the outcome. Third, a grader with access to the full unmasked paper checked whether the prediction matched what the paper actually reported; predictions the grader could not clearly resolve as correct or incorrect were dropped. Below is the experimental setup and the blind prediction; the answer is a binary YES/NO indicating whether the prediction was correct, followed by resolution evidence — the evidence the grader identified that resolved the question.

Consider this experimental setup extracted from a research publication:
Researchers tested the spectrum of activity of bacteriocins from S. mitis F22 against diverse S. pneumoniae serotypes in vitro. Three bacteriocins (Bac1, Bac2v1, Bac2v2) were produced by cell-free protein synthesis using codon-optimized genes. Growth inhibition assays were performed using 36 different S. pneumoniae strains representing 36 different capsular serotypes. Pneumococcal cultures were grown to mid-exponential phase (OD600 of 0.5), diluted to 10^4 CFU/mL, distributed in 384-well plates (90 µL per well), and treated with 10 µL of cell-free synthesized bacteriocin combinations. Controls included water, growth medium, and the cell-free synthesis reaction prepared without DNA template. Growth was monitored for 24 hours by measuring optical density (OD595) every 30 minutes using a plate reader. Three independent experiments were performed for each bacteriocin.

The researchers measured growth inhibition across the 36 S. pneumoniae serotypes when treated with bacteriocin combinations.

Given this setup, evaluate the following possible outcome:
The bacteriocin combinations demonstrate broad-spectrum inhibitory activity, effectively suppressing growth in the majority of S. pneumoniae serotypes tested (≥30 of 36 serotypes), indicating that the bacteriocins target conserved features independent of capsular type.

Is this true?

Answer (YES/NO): YES